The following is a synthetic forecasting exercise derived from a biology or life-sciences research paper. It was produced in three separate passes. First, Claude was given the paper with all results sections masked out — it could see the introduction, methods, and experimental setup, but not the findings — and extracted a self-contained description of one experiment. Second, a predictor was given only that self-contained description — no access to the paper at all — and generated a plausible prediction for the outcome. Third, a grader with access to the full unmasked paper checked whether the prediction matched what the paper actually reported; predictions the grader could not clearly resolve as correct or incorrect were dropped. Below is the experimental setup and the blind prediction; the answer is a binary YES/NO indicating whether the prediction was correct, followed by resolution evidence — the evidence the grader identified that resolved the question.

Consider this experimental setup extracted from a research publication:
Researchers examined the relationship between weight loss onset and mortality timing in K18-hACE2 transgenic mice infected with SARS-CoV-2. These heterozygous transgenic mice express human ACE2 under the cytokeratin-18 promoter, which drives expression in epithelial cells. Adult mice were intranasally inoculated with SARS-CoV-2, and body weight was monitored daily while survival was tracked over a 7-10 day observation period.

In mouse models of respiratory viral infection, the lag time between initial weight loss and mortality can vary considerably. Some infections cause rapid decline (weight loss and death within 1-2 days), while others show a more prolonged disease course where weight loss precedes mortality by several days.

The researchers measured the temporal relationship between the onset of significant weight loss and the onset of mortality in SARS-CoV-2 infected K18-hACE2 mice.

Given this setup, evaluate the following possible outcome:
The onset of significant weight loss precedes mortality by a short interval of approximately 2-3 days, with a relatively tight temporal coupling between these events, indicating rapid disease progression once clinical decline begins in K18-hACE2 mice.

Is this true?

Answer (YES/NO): YES